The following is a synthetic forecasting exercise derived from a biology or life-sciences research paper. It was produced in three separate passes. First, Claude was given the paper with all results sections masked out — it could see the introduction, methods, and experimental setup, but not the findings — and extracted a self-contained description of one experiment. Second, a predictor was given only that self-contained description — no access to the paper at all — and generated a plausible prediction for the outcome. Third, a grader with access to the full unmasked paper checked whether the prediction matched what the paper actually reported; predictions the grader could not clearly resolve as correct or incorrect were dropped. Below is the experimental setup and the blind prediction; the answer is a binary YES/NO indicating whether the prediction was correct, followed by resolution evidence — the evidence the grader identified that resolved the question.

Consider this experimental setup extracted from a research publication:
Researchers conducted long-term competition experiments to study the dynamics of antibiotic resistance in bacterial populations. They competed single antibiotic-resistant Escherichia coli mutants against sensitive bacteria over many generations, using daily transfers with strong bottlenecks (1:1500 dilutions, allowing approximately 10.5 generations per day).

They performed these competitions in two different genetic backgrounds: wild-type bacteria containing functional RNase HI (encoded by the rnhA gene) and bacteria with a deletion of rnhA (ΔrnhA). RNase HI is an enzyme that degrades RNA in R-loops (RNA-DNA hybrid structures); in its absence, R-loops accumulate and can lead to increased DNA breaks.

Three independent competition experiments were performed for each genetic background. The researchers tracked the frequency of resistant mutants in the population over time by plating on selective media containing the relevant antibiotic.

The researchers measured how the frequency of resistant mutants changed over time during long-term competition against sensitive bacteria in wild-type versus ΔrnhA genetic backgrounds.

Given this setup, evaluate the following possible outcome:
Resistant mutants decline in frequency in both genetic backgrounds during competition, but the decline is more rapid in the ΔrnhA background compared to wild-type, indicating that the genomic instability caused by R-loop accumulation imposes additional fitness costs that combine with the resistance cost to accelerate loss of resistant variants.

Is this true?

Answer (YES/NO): NO